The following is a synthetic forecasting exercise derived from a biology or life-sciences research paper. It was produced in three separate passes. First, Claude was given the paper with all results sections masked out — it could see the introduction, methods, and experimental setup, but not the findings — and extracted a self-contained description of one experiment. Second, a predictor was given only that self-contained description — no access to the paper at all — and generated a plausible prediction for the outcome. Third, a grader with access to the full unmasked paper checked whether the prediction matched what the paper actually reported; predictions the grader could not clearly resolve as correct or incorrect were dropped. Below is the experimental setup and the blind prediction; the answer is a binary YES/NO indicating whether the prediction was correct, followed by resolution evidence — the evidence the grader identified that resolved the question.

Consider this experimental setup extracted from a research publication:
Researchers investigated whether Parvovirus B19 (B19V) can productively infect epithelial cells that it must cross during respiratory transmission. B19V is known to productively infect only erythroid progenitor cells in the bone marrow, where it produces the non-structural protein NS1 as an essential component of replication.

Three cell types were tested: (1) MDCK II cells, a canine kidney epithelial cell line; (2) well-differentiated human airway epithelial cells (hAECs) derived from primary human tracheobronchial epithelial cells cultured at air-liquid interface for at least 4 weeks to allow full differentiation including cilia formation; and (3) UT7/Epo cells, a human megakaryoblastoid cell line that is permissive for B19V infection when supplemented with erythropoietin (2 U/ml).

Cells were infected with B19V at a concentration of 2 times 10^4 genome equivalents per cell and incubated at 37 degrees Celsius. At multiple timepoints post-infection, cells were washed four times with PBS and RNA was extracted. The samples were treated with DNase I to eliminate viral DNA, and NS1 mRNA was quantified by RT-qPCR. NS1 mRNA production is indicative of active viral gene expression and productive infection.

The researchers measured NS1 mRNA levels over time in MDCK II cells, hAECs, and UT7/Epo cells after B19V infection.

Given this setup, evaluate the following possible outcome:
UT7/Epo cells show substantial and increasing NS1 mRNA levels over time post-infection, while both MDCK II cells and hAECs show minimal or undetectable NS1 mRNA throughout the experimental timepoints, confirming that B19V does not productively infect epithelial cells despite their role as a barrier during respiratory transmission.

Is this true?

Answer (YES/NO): YES